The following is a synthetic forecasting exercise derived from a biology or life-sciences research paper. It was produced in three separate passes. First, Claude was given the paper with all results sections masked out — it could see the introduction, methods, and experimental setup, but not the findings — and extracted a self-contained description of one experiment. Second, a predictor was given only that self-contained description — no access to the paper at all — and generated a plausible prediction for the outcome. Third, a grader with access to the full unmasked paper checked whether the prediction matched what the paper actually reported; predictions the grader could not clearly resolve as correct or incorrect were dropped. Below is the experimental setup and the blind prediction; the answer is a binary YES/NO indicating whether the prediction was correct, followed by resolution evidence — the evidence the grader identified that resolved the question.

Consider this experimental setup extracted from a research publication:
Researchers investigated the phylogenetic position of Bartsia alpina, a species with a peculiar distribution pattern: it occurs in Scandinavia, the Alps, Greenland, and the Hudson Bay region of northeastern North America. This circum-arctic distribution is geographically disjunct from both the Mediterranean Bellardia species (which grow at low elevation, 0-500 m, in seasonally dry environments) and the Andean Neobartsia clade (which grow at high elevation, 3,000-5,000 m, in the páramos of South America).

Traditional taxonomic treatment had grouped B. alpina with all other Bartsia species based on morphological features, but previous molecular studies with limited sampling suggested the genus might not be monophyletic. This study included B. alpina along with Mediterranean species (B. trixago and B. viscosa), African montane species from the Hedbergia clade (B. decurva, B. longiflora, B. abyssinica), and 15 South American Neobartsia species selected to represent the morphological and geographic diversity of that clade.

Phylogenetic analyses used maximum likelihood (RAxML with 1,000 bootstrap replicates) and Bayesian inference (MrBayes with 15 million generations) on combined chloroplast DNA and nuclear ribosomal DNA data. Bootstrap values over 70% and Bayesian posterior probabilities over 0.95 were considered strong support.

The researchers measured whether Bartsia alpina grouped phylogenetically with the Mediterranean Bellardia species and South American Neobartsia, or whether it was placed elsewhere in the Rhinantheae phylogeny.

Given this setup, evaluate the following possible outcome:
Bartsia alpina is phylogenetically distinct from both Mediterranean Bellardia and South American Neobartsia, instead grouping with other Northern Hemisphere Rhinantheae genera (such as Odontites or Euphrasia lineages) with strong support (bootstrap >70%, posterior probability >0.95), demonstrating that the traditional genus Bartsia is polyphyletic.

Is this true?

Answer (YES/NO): YES